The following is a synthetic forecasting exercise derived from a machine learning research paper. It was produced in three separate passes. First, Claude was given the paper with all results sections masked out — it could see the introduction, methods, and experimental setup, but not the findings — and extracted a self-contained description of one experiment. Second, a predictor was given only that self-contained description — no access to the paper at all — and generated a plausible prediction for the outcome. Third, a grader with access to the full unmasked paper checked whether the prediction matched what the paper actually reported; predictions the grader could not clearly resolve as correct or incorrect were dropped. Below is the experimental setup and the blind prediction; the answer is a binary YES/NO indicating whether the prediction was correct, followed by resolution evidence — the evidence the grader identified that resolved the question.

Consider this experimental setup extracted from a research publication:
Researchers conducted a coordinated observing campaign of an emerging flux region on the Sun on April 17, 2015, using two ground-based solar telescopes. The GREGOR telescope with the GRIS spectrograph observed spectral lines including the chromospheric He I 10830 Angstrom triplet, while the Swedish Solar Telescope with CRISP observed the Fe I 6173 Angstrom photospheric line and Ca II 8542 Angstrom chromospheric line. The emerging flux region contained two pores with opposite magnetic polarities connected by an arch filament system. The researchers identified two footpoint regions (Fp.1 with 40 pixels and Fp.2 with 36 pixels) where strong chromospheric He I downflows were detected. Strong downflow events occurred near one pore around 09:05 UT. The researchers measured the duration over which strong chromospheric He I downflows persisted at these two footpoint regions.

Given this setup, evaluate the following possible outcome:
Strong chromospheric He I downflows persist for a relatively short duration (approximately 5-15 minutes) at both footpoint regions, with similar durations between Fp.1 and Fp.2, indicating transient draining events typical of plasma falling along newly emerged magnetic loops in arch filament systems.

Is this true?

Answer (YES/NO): NO